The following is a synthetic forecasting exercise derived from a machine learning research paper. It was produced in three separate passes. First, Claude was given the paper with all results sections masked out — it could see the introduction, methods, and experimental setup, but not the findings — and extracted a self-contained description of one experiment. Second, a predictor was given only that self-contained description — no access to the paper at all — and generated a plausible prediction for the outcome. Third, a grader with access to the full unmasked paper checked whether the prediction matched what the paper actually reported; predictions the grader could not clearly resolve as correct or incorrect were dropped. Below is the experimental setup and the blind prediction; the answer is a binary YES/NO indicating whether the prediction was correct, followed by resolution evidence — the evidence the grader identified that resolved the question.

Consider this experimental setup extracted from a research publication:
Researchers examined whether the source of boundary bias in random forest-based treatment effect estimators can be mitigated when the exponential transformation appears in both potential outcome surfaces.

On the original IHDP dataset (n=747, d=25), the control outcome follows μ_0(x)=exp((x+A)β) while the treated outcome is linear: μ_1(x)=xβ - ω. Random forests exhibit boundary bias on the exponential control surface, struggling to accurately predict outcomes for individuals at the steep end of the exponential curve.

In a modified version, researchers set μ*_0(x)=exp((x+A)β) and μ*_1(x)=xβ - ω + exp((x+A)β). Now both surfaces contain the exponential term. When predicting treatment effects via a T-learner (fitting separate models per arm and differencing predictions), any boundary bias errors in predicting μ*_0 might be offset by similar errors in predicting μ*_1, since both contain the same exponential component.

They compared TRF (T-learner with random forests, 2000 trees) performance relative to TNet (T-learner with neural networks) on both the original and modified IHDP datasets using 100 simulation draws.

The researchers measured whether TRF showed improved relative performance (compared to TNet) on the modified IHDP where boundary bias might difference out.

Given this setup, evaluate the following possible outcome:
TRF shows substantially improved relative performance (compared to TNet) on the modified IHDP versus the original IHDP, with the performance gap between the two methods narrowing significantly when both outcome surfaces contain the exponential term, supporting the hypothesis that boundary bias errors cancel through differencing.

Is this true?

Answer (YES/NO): YES